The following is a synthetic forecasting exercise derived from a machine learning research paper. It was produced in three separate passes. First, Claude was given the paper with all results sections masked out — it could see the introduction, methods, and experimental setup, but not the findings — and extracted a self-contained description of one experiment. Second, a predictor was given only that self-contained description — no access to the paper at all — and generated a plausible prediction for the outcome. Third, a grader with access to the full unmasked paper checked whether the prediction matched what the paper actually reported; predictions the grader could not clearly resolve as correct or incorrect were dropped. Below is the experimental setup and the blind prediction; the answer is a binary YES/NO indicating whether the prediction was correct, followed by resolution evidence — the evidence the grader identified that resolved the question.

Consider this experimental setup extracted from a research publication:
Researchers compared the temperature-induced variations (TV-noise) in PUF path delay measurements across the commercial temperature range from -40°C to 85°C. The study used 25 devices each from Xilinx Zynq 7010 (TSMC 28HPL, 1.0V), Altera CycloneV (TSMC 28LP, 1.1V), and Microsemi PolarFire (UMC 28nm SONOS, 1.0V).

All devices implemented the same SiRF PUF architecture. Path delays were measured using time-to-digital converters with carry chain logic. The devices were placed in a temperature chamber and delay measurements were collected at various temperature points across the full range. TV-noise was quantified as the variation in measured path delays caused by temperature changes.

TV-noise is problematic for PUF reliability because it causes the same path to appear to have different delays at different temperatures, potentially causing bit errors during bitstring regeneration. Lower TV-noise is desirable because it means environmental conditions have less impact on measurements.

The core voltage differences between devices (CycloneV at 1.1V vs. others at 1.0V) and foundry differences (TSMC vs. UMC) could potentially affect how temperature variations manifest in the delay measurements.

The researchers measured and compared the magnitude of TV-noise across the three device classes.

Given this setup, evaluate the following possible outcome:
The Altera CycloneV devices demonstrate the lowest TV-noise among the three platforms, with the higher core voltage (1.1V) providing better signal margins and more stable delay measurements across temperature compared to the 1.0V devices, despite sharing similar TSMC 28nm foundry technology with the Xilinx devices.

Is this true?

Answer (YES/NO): NO